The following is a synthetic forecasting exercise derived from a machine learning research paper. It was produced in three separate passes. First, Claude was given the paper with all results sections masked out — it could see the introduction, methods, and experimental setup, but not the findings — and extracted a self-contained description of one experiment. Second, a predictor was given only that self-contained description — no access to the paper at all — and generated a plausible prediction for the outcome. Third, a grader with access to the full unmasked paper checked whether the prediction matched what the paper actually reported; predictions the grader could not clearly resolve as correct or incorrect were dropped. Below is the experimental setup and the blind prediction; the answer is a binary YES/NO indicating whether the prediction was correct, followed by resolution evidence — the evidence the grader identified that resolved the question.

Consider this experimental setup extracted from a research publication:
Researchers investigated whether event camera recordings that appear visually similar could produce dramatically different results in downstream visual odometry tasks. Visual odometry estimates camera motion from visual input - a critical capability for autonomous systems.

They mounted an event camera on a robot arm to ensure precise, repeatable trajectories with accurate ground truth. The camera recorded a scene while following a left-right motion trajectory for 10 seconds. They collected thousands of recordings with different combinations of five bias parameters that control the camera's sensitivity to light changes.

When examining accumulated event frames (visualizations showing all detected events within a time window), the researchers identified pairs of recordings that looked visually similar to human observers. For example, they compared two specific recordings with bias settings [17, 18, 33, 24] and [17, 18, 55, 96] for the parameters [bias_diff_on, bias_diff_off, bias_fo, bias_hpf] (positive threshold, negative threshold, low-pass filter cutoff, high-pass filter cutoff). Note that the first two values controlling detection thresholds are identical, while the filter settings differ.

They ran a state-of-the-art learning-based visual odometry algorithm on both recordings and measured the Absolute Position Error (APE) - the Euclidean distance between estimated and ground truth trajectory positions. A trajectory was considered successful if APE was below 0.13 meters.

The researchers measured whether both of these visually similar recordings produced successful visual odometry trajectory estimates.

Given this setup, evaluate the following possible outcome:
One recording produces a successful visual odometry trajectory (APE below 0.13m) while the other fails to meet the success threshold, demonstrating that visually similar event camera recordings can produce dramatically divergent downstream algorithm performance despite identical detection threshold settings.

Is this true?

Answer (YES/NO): YES